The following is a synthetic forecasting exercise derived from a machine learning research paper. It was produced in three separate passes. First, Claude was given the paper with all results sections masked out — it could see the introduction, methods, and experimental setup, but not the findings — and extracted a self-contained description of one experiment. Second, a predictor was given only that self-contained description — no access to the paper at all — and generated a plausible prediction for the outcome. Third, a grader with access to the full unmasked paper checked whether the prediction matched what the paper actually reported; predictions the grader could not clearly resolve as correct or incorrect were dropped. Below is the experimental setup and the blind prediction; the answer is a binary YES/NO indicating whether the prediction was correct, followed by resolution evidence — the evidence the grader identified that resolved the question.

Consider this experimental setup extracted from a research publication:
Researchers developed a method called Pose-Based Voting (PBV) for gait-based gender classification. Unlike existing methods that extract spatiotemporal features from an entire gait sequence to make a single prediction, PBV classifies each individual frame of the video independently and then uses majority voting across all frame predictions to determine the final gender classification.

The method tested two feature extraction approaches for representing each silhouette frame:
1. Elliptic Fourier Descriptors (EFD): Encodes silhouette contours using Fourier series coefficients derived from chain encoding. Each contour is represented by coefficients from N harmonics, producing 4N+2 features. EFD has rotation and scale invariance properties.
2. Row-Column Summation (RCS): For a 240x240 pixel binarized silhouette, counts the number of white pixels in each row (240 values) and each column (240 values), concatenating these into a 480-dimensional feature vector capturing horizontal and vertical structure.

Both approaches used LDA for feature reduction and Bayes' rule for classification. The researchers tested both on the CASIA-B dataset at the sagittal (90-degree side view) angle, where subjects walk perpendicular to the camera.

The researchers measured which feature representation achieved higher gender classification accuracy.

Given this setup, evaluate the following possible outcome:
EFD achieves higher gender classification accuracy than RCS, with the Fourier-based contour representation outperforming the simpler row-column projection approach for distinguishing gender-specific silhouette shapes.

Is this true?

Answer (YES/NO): NO